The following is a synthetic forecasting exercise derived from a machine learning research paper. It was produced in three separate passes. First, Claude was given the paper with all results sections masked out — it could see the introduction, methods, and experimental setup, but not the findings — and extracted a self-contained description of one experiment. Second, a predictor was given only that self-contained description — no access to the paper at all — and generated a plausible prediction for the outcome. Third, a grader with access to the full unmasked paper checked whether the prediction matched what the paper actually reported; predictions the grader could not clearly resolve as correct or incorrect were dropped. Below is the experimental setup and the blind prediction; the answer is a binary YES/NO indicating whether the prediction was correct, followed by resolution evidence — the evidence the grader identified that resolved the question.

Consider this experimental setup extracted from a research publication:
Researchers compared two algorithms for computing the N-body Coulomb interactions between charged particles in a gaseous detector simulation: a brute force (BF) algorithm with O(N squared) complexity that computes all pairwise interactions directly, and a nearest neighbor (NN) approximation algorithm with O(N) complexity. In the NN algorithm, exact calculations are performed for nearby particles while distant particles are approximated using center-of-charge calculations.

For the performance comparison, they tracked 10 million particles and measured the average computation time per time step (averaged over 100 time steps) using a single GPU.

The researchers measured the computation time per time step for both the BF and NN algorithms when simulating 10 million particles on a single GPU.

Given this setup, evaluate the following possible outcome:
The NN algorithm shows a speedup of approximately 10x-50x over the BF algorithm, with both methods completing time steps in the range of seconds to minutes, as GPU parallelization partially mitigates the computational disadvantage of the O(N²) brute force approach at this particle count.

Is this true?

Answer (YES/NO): NO